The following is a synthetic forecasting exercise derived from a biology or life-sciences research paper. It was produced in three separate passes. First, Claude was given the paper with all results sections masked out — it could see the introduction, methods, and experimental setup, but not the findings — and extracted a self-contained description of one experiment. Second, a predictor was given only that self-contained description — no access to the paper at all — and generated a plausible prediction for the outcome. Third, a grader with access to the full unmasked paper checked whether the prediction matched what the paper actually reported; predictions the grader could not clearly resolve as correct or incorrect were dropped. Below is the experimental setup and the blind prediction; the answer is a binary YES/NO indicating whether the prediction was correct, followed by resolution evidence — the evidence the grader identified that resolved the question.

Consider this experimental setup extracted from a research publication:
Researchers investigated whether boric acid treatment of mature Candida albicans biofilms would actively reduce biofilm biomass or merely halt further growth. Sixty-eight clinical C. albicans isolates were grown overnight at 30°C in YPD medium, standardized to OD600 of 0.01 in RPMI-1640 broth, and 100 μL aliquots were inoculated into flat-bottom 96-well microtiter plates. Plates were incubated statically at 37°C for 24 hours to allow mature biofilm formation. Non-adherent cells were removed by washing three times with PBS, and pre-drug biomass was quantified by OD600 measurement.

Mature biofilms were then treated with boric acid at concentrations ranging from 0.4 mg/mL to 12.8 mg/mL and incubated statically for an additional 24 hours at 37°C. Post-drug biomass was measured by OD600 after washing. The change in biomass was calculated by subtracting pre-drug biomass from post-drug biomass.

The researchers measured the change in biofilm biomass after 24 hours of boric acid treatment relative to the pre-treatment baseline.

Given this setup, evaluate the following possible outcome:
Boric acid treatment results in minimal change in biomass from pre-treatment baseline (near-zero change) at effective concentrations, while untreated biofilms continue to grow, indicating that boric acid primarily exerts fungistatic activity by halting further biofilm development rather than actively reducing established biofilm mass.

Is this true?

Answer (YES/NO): NO